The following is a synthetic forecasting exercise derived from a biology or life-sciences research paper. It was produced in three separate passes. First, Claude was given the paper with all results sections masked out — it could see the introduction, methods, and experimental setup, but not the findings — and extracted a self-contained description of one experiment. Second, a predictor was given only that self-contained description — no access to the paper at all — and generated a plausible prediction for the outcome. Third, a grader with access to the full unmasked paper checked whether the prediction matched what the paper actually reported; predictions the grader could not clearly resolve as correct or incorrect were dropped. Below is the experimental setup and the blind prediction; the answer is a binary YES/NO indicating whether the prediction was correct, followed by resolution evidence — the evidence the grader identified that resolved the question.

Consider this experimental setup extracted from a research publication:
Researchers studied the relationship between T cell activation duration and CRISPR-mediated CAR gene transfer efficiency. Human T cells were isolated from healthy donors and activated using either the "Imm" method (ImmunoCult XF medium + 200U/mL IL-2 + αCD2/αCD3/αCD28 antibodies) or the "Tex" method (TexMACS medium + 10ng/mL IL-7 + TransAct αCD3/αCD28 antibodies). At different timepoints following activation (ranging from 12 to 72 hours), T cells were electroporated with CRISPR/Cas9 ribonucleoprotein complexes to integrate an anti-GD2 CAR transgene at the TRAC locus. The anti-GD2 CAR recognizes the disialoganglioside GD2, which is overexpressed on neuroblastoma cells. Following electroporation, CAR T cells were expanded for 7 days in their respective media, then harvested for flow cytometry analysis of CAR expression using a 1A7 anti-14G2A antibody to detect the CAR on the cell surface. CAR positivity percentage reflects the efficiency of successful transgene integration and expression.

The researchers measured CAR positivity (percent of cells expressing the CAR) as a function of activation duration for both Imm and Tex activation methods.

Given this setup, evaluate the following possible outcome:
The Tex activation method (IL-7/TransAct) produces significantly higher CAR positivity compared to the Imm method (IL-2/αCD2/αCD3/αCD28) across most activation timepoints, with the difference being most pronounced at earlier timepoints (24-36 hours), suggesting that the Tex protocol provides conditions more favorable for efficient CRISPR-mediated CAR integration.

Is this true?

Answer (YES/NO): NO